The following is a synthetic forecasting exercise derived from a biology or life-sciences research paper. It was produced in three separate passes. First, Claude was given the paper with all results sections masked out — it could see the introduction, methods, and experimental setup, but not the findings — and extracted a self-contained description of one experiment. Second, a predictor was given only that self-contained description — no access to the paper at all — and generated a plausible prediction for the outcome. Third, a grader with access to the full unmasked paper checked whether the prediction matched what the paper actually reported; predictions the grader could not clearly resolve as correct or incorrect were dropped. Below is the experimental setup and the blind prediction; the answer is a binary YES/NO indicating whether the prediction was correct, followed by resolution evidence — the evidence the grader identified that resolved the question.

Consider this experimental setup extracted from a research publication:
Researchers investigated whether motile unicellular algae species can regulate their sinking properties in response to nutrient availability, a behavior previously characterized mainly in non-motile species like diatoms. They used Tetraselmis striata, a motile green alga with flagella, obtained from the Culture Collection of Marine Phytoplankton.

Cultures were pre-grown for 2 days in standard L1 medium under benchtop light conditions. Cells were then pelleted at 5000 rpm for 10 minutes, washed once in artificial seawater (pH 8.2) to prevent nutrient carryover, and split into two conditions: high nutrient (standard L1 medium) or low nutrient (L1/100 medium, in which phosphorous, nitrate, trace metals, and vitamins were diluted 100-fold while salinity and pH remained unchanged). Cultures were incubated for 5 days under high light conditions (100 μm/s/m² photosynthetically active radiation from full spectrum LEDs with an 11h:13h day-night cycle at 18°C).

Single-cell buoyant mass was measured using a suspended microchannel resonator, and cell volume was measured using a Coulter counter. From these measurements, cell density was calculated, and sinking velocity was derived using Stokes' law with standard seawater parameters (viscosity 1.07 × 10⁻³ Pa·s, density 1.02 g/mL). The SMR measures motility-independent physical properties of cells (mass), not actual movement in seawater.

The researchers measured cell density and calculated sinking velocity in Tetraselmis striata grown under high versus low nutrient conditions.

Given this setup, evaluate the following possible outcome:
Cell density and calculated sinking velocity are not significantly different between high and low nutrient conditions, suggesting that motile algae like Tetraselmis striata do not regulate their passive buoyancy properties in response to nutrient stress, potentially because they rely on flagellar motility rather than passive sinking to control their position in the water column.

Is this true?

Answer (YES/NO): NO